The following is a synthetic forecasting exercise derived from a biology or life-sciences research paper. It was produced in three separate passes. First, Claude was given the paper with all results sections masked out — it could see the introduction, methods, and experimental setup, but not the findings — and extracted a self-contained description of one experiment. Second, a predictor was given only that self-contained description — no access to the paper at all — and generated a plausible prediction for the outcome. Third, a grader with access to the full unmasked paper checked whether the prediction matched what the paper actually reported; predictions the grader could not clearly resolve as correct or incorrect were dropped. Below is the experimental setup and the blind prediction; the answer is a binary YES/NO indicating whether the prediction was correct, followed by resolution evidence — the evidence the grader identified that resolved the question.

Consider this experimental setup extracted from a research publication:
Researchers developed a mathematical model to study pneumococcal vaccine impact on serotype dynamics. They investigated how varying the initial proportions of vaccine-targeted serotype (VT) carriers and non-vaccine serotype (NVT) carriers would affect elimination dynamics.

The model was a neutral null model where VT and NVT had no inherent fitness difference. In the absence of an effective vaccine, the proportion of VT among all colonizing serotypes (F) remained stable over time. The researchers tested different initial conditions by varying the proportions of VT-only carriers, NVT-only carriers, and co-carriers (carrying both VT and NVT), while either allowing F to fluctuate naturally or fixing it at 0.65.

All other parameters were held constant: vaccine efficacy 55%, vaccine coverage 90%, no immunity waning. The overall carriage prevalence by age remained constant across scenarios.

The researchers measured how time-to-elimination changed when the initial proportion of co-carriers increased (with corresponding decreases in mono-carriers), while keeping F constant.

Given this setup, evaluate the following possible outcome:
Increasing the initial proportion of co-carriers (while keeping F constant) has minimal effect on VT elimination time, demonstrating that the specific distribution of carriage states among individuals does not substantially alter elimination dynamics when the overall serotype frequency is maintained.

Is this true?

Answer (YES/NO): YES